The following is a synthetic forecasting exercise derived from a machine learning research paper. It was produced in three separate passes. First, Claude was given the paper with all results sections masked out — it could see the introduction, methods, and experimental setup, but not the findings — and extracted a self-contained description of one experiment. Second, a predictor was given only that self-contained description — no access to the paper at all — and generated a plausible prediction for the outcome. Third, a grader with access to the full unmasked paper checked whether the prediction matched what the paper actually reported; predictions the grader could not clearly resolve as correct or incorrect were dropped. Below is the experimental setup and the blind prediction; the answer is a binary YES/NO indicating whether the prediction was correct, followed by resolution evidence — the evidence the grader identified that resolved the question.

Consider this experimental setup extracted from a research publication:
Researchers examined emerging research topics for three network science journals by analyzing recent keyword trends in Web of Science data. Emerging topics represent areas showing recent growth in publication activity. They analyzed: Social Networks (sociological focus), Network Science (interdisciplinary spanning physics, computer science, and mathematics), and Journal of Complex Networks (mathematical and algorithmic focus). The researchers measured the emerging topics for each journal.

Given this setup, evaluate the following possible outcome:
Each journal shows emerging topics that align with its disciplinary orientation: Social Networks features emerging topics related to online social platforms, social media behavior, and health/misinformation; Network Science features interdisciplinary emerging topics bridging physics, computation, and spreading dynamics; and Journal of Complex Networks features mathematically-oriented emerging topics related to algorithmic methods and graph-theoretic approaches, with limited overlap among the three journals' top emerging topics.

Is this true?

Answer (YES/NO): NO